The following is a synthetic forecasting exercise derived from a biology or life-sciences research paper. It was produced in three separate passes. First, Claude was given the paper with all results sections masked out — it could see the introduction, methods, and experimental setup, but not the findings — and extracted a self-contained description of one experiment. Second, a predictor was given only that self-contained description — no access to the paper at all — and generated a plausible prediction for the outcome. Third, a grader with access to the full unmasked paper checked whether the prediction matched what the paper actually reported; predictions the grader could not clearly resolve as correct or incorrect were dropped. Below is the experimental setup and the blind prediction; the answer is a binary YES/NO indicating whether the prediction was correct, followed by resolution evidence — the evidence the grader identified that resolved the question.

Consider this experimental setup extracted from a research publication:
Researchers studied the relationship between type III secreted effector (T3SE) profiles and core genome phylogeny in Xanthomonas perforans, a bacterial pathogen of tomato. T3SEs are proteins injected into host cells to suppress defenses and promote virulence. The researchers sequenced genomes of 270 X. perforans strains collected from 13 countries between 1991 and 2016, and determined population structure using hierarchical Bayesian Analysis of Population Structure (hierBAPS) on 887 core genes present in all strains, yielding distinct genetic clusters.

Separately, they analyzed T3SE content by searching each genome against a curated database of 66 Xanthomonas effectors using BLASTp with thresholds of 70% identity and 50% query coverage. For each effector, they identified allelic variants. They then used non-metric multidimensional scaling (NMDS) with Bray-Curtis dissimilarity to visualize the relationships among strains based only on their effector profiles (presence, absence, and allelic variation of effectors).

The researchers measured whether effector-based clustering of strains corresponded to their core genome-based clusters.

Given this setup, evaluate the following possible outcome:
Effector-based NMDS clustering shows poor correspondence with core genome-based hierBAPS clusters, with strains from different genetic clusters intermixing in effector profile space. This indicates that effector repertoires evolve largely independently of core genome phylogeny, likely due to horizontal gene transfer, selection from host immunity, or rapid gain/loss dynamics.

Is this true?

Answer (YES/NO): NO